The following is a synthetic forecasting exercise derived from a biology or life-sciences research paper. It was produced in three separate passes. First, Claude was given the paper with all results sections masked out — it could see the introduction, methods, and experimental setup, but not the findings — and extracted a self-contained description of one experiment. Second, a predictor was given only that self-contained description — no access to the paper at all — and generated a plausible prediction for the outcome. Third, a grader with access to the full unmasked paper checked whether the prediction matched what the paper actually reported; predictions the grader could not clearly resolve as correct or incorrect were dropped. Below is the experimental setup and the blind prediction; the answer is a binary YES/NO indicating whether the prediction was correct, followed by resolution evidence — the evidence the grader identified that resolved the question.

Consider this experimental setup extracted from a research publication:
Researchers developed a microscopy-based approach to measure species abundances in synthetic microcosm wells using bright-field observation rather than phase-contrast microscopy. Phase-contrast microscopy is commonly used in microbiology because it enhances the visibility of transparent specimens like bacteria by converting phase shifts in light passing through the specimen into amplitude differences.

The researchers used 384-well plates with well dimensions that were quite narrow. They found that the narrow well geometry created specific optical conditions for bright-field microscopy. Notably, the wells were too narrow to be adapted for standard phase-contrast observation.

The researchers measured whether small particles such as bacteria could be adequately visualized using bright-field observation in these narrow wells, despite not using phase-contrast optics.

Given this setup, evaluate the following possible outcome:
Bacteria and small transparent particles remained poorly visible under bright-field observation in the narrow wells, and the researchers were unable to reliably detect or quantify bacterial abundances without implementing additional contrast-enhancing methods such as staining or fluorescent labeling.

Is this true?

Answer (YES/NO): NO